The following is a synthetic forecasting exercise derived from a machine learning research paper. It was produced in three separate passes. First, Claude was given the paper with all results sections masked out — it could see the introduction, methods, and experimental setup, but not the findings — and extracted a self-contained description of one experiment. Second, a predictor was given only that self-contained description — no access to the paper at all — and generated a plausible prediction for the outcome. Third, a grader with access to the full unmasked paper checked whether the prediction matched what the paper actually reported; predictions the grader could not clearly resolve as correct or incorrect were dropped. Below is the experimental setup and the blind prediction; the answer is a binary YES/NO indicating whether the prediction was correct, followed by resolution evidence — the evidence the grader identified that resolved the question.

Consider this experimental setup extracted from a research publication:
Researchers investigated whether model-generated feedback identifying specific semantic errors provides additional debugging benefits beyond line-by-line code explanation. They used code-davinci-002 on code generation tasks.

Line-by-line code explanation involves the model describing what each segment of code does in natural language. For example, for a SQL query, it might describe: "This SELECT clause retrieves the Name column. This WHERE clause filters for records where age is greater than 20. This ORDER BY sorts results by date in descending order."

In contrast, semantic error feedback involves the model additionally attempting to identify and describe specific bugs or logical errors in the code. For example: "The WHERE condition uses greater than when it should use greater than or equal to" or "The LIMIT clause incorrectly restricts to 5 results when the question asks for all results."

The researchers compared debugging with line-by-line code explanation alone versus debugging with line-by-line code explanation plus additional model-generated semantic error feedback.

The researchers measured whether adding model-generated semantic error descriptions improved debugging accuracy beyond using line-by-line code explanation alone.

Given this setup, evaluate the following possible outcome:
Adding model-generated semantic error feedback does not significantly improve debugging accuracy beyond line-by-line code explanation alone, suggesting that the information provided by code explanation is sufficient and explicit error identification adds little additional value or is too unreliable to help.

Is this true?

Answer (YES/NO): YES